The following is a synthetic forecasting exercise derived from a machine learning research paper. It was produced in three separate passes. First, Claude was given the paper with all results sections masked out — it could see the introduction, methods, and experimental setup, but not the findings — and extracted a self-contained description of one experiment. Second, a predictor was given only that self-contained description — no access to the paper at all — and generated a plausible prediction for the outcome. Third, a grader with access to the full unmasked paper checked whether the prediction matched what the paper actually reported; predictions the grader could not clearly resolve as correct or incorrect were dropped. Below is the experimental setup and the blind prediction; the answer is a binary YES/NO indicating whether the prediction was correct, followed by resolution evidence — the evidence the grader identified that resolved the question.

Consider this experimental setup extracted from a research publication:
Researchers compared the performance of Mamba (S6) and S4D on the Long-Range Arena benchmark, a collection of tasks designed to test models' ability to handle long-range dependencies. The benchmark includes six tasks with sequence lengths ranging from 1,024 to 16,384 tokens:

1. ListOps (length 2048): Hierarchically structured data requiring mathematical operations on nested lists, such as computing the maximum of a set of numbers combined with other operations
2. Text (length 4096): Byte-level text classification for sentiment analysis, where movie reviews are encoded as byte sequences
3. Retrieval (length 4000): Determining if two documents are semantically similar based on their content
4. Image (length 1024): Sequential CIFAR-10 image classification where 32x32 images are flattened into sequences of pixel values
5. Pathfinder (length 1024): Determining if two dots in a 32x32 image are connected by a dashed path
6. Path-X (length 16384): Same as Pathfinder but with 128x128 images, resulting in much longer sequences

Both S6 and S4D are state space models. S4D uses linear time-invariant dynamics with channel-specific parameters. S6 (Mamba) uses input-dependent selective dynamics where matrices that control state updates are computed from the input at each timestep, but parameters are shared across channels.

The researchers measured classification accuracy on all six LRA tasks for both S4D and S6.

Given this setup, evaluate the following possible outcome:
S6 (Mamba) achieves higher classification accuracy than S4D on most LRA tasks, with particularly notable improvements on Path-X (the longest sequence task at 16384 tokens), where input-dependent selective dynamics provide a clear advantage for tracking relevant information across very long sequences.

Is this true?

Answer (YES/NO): NO